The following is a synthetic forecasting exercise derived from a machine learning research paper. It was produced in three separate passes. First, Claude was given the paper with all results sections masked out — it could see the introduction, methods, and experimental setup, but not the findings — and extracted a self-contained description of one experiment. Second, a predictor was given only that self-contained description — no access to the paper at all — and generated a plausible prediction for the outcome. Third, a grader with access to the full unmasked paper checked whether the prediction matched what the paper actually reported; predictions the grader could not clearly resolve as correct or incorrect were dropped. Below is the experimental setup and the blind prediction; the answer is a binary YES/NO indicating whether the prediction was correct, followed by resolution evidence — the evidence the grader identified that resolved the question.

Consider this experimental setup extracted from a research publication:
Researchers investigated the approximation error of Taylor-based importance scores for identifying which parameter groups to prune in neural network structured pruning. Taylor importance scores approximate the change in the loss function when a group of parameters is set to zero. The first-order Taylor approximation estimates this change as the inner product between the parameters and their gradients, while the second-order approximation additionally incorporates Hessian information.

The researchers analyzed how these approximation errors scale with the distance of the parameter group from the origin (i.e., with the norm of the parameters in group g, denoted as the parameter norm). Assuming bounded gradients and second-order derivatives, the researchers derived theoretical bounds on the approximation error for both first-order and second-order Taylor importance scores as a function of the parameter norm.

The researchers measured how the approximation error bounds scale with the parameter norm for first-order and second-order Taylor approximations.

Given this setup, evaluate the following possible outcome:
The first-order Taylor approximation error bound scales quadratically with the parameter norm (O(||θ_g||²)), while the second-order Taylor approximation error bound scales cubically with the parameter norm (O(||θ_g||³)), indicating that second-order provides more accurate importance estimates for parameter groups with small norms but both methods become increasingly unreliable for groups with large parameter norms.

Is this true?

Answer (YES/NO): YES